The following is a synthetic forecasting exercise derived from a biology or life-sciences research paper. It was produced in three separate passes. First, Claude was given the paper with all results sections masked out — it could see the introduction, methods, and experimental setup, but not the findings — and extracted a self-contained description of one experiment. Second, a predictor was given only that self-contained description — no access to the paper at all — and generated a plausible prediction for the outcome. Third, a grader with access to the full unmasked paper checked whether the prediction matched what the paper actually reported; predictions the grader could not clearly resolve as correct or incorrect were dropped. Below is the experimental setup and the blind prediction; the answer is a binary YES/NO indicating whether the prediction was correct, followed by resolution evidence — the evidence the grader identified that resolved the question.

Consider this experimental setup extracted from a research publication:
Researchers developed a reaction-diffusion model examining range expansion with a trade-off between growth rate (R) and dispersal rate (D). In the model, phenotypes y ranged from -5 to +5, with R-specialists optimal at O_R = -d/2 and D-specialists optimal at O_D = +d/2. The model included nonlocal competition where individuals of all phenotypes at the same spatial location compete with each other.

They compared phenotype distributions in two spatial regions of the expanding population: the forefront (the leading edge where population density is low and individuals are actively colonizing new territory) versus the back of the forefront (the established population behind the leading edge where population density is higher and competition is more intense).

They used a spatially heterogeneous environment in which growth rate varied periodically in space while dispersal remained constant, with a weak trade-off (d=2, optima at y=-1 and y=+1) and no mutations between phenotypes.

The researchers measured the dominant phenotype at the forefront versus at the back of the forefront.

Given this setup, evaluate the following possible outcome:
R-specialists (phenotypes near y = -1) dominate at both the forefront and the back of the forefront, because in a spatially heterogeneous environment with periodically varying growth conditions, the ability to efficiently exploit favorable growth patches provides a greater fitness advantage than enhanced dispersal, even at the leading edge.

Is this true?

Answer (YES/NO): NO